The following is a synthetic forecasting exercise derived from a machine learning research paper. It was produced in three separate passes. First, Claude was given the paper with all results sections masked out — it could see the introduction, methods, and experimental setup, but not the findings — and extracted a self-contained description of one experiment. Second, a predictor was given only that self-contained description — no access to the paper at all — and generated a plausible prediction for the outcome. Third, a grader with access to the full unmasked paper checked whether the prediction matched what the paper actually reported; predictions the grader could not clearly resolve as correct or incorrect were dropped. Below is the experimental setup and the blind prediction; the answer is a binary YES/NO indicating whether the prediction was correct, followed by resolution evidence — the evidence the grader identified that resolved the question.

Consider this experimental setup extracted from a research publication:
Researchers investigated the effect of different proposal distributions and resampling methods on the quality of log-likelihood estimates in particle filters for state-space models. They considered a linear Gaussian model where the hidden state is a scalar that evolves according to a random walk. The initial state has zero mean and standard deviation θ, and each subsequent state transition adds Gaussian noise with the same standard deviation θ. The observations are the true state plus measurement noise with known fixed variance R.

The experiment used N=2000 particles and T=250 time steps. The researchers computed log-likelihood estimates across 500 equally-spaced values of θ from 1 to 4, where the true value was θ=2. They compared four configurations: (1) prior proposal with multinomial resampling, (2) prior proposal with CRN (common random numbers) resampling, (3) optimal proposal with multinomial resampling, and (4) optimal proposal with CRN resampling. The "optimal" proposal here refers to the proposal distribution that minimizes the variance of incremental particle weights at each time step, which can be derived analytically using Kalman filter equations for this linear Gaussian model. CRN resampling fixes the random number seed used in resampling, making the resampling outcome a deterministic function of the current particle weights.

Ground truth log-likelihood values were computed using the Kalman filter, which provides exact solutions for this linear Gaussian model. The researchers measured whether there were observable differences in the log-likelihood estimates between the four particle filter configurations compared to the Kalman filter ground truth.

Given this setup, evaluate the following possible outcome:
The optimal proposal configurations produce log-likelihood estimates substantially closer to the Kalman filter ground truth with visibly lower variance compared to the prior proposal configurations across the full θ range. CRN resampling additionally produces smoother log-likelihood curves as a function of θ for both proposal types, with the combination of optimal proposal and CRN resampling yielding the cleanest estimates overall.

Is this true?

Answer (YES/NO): NO